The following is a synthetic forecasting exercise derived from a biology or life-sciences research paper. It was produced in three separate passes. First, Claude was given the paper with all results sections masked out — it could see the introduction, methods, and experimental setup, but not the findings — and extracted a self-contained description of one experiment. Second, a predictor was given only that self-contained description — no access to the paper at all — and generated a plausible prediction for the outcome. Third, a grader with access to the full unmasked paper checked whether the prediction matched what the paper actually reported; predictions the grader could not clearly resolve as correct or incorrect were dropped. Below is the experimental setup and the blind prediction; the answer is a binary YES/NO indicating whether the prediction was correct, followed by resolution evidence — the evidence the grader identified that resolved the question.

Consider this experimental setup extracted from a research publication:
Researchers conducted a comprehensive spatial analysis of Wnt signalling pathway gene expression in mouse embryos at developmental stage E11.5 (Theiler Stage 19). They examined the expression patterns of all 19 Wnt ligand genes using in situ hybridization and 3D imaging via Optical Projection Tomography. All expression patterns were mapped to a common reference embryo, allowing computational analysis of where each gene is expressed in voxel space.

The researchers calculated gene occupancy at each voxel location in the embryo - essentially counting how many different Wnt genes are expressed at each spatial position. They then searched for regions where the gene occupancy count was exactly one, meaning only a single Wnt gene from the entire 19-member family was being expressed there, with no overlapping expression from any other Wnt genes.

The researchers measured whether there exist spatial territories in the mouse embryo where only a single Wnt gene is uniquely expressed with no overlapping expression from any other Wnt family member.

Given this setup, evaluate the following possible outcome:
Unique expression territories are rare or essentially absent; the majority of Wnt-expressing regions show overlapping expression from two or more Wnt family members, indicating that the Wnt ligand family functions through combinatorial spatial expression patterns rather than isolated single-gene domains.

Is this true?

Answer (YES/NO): NO